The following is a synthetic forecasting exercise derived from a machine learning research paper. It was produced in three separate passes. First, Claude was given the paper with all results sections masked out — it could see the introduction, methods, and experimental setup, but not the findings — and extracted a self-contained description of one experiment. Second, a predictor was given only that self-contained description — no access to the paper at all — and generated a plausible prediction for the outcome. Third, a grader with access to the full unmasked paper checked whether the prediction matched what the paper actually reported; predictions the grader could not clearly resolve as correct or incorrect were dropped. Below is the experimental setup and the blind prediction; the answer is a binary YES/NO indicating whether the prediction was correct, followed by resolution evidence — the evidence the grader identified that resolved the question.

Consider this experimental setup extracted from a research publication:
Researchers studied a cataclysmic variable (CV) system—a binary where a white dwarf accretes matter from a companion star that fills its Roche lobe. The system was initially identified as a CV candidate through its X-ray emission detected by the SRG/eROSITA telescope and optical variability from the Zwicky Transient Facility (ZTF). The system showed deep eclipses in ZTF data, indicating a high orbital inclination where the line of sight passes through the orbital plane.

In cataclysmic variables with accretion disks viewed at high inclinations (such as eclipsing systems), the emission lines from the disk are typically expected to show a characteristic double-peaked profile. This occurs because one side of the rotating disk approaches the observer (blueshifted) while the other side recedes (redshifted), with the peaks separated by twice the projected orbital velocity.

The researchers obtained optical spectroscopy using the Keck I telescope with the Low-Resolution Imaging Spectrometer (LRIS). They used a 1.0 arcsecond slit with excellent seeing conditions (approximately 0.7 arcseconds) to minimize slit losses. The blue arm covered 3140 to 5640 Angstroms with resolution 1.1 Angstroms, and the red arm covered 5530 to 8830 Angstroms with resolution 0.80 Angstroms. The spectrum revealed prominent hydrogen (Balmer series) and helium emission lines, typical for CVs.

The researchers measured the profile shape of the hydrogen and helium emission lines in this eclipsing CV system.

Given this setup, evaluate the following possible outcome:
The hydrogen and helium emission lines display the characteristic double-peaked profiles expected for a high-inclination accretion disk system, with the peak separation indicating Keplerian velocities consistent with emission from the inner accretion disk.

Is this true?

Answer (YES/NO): NO